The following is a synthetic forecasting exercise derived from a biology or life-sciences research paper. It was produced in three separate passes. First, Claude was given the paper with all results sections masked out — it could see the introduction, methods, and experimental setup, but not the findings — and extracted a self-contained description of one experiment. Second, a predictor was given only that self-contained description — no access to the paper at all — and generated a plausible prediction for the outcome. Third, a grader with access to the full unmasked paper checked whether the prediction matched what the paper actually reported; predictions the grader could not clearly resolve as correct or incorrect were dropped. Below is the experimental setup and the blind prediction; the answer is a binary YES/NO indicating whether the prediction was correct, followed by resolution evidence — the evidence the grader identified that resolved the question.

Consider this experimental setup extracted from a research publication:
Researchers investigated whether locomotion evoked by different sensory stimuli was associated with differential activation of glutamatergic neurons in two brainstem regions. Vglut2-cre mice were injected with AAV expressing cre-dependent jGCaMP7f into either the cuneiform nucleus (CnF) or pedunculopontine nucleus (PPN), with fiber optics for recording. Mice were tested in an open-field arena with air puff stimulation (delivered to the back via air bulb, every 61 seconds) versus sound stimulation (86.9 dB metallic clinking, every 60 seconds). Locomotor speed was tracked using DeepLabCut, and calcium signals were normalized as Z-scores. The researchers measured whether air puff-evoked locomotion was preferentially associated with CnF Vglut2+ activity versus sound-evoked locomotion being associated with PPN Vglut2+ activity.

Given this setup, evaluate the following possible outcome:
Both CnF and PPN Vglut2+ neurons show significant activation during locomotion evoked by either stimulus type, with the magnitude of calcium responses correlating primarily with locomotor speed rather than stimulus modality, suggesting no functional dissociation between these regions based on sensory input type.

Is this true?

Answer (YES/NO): NO